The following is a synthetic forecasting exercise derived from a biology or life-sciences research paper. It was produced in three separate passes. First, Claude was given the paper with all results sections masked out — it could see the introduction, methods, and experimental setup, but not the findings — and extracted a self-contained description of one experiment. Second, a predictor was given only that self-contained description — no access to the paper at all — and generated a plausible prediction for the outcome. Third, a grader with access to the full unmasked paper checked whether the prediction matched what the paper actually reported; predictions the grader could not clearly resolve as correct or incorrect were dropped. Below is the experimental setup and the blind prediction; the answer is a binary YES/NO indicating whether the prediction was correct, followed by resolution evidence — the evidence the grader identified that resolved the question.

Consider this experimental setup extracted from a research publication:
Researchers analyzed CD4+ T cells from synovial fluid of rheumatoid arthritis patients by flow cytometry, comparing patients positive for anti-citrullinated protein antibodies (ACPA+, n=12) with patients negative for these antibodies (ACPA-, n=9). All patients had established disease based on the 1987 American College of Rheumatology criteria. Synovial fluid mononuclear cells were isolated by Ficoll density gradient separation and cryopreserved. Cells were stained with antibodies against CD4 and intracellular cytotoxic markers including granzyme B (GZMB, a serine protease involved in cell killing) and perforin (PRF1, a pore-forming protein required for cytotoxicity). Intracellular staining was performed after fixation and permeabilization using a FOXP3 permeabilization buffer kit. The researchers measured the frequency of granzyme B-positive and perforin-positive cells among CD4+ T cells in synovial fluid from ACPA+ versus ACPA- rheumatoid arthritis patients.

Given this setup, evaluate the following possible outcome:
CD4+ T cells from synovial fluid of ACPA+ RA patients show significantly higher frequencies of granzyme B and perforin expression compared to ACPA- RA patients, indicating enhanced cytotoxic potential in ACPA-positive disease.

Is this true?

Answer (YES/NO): YES